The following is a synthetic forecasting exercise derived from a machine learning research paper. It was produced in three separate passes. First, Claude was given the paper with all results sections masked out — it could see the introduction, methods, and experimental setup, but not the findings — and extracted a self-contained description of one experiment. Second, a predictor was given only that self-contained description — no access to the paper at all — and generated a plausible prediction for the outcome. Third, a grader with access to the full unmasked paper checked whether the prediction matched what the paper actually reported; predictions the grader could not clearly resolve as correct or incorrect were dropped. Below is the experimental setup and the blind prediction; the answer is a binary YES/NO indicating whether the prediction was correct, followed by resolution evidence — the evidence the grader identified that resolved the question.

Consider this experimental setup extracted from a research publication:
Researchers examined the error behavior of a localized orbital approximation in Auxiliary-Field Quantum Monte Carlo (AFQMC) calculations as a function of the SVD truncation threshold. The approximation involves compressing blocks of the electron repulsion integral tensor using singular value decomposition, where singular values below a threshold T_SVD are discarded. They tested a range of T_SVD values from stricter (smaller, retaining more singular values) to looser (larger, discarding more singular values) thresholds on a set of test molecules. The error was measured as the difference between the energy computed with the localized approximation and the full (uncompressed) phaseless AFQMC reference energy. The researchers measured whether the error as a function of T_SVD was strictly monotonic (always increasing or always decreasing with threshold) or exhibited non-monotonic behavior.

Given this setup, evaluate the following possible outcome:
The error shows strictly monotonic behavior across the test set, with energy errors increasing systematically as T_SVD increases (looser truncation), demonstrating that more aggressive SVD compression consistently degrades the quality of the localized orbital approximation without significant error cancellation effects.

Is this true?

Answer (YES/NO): NO